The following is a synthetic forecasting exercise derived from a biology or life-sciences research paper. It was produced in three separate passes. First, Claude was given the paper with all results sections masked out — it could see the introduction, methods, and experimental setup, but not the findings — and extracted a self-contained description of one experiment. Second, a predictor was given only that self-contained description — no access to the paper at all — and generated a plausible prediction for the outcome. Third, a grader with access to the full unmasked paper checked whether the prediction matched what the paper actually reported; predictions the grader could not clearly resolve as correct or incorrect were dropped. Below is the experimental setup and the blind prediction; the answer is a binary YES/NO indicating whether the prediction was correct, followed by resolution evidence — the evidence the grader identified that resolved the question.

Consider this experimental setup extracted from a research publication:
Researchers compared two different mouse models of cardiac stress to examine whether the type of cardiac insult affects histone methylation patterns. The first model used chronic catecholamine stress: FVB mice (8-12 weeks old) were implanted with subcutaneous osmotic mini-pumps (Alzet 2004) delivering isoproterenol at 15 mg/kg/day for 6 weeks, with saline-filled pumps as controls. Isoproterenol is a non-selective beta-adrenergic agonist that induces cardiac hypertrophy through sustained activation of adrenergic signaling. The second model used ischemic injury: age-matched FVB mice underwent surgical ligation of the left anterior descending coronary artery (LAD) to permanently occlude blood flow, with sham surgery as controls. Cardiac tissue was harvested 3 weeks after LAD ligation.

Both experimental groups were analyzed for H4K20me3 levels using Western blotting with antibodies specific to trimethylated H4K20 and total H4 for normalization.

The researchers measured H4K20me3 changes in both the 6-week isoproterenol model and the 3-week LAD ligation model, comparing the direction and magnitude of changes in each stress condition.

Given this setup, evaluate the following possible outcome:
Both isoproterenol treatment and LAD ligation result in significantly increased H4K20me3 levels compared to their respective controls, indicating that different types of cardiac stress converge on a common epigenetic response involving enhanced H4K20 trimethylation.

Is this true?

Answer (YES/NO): NO